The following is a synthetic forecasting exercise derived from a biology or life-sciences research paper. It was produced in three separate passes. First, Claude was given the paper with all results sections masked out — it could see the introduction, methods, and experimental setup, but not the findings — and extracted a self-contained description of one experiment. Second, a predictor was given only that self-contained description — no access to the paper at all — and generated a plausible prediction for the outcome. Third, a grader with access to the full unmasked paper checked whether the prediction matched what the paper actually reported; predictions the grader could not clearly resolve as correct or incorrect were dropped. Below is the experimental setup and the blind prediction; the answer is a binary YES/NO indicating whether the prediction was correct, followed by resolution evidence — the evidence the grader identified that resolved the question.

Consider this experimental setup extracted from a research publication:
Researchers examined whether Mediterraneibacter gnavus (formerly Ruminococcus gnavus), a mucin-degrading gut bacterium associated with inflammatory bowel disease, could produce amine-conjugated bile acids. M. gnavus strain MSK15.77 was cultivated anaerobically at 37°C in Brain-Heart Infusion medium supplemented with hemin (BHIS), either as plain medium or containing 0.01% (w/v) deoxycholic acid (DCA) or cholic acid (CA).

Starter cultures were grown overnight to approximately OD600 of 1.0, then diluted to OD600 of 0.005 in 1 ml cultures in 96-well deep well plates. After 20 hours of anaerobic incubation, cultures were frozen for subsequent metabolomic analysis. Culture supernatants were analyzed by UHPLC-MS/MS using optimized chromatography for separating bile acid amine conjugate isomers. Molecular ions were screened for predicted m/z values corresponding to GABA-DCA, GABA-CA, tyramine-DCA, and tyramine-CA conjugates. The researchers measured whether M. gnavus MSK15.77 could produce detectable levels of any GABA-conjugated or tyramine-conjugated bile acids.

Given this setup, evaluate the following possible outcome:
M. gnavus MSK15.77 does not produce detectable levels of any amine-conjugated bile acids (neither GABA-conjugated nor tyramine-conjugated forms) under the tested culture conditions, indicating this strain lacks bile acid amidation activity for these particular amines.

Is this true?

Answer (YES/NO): NO